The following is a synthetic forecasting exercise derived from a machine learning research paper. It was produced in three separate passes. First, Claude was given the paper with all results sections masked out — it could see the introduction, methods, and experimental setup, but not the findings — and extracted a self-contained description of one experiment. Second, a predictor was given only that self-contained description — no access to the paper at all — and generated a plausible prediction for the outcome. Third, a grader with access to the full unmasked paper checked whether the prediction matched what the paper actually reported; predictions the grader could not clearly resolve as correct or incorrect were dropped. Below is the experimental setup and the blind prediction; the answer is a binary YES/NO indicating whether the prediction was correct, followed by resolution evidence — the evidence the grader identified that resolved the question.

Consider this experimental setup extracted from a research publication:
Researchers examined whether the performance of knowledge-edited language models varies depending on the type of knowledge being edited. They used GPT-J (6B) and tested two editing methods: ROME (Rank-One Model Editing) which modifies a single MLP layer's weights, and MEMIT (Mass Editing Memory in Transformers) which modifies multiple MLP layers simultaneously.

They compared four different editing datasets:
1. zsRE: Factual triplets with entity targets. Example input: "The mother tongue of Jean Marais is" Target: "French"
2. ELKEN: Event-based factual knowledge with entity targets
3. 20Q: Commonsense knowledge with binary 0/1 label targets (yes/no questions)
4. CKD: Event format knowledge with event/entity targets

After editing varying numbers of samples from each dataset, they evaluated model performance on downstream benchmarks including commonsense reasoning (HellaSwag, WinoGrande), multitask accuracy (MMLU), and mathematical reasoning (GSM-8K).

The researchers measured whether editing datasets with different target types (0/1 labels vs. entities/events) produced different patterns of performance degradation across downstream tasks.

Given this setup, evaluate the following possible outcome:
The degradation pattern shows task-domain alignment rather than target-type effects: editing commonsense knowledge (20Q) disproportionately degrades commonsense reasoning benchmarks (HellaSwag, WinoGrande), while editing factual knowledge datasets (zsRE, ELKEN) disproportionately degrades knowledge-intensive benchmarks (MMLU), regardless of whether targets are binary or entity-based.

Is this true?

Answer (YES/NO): NO